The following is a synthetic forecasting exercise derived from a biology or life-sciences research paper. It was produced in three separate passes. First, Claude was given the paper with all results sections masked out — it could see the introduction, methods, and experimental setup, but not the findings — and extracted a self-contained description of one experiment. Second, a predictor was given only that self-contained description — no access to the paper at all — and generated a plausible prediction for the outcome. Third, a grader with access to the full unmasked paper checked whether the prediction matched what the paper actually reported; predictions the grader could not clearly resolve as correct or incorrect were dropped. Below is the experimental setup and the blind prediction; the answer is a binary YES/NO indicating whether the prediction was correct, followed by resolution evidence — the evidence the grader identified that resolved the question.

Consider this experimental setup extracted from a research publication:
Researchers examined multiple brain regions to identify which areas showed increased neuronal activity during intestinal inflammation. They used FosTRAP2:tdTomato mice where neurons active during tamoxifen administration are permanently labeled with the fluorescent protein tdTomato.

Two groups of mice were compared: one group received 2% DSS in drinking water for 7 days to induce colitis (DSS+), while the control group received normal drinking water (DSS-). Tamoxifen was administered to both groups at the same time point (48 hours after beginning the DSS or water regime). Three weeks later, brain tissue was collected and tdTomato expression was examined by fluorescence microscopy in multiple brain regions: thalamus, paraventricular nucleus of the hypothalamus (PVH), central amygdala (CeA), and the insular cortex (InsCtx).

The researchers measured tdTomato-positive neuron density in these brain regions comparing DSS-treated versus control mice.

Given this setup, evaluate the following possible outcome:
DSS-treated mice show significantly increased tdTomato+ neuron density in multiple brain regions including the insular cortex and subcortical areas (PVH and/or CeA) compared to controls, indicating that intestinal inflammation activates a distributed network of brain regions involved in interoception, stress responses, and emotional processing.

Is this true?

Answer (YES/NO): YES